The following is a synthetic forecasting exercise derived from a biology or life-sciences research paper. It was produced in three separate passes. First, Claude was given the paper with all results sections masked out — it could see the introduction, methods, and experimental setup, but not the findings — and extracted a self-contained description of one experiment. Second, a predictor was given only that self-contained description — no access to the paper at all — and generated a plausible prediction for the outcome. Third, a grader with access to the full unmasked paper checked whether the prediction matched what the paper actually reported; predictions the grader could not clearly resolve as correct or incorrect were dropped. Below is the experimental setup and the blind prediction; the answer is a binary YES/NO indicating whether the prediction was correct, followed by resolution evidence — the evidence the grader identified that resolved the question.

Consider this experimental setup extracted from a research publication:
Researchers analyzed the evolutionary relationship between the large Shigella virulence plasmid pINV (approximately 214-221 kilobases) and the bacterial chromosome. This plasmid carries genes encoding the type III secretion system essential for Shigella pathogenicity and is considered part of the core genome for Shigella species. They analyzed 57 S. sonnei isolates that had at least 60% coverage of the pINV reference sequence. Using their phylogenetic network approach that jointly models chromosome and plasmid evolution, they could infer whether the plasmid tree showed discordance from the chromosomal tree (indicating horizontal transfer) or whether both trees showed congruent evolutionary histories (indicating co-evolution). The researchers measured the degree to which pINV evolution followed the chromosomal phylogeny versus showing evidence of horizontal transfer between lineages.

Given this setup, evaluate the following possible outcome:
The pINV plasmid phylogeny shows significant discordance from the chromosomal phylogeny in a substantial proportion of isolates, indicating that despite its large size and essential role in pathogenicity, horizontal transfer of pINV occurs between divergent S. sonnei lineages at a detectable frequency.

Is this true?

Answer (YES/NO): NO